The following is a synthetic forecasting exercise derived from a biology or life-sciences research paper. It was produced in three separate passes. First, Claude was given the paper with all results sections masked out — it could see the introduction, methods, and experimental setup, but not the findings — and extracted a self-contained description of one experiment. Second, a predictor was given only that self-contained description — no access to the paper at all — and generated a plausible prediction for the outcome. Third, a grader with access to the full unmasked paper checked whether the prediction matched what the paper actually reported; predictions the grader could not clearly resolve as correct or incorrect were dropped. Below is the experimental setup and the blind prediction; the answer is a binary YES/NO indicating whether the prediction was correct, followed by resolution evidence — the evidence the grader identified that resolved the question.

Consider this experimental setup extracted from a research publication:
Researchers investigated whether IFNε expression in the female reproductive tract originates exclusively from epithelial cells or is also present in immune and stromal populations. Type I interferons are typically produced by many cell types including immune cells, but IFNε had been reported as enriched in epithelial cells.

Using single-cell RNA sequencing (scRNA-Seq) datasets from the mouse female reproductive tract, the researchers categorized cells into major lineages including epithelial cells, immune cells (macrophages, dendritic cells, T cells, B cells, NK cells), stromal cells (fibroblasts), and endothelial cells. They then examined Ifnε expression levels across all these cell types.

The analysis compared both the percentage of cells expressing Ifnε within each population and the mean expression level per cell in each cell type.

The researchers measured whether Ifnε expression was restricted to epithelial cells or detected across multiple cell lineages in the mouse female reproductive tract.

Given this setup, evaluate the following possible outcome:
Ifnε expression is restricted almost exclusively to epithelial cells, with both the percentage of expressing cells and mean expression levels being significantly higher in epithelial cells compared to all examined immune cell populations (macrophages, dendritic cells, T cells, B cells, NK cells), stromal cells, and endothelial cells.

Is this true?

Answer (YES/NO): YES